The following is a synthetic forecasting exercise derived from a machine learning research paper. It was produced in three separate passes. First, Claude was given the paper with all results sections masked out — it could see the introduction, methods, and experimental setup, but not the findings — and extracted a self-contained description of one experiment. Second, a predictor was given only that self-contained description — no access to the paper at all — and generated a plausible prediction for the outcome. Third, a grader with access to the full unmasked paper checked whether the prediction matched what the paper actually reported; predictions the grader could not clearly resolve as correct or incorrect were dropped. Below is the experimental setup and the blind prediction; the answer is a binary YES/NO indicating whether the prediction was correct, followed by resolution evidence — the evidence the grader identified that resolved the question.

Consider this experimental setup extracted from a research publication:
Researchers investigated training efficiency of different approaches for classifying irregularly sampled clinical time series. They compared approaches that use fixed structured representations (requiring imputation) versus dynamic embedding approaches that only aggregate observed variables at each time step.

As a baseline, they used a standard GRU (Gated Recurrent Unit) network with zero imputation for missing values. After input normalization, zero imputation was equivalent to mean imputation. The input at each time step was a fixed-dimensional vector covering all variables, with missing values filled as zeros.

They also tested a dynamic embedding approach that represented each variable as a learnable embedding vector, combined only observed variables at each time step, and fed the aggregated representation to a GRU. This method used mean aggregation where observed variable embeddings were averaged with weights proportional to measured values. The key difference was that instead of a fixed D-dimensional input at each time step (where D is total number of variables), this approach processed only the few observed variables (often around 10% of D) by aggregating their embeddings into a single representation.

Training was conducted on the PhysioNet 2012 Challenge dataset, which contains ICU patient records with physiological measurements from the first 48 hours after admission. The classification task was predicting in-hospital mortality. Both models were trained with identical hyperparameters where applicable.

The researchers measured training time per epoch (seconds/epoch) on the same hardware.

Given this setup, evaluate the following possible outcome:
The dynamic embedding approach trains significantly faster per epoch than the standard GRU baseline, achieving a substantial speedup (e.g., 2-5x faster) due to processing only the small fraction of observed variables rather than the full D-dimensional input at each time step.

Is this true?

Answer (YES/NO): NO